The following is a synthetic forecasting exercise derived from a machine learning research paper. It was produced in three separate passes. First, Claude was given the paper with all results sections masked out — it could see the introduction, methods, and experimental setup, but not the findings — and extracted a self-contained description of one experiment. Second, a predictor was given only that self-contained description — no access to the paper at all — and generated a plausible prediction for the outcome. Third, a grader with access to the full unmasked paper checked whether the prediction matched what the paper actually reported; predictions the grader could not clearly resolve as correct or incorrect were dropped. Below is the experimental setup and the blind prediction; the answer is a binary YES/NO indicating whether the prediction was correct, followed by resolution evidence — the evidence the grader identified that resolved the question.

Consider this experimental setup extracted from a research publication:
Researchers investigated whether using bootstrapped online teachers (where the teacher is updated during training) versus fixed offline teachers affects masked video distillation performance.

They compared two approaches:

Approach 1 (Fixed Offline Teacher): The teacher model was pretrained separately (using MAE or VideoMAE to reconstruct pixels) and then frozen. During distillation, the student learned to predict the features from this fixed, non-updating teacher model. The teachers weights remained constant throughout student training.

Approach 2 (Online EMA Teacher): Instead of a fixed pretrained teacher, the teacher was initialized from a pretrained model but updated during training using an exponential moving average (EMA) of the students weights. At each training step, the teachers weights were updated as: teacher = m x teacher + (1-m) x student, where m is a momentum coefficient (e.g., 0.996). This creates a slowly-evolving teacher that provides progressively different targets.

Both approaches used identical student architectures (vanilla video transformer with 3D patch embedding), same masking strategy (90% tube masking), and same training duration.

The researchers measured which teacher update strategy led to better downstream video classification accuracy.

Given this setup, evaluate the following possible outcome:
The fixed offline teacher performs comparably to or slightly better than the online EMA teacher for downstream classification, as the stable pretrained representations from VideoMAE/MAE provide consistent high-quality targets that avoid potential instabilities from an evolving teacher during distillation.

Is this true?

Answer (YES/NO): YES